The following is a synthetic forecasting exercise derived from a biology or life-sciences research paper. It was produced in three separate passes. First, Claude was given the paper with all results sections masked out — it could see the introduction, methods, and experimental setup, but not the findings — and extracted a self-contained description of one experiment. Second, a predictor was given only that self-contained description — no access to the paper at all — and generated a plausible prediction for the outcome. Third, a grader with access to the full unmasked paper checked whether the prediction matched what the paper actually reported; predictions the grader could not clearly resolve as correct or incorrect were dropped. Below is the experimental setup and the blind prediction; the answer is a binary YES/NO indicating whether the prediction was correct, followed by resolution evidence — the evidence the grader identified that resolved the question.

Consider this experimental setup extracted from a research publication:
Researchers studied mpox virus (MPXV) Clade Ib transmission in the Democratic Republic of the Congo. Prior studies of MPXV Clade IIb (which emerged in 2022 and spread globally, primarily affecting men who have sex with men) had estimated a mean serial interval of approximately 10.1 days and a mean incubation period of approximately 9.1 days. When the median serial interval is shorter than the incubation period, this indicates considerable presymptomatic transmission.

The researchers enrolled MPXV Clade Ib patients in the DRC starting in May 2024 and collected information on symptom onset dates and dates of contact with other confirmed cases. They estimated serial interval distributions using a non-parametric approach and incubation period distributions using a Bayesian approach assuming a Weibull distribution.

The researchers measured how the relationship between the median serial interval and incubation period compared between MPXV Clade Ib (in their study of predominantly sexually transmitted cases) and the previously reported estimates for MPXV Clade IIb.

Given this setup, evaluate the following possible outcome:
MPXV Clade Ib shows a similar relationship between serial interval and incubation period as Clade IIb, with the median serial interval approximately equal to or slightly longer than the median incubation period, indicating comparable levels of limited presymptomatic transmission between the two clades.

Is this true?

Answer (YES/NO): NO